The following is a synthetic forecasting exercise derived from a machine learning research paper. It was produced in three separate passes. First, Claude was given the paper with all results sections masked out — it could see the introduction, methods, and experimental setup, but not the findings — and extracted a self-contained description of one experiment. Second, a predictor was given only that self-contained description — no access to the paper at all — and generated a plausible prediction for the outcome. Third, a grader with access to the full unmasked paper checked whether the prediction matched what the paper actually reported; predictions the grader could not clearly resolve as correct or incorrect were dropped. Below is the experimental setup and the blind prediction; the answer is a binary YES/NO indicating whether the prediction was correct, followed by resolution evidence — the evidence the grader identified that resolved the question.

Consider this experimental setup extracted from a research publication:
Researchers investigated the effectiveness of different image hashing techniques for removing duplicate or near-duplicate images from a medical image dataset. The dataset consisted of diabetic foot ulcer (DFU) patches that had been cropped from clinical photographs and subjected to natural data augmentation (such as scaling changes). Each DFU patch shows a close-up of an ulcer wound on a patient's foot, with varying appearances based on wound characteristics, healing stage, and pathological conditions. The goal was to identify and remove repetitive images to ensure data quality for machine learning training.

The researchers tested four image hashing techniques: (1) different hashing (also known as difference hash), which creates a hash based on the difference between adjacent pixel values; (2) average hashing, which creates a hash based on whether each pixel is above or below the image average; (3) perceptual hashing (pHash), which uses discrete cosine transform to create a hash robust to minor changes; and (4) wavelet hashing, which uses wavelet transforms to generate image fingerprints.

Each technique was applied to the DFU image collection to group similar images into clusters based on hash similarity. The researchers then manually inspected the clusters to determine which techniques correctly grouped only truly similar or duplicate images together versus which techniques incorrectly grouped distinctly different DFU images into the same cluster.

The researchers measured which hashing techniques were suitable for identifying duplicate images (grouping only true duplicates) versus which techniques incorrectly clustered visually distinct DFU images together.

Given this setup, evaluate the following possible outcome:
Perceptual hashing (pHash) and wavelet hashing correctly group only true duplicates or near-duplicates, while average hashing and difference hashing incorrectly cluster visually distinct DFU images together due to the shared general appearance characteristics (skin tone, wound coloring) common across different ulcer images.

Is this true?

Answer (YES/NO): NO